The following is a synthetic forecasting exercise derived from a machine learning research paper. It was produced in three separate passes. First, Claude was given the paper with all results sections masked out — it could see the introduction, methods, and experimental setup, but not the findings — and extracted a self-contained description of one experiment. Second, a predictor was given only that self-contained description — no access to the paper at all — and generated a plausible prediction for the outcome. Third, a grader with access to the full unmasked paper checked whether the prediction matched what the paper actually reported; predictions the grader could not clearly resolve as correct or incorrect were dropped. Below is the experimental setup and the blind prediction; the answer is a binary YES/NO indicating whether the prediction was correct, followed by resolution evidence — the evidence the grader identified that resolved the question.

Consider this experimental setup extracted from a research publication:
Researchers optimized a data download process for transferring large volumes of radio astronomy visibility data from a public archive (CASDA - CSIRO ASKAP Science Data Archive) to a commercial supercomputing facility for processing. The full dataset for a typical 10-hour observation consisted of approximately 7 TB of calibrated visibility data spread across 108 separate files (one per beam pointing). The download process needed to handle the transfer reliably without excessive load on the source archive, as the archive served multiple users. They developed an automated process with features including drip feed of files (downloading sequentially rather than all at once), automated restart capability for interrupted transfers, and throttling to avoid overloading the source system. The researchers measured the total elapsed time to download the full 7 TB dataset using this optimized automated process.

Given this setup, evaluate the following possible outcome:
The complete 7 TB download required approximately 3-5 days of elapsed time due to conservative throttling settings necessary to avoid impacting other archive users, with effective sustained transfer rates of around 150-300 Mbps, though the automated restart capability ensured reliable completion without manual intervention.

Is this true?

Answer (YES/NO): NO